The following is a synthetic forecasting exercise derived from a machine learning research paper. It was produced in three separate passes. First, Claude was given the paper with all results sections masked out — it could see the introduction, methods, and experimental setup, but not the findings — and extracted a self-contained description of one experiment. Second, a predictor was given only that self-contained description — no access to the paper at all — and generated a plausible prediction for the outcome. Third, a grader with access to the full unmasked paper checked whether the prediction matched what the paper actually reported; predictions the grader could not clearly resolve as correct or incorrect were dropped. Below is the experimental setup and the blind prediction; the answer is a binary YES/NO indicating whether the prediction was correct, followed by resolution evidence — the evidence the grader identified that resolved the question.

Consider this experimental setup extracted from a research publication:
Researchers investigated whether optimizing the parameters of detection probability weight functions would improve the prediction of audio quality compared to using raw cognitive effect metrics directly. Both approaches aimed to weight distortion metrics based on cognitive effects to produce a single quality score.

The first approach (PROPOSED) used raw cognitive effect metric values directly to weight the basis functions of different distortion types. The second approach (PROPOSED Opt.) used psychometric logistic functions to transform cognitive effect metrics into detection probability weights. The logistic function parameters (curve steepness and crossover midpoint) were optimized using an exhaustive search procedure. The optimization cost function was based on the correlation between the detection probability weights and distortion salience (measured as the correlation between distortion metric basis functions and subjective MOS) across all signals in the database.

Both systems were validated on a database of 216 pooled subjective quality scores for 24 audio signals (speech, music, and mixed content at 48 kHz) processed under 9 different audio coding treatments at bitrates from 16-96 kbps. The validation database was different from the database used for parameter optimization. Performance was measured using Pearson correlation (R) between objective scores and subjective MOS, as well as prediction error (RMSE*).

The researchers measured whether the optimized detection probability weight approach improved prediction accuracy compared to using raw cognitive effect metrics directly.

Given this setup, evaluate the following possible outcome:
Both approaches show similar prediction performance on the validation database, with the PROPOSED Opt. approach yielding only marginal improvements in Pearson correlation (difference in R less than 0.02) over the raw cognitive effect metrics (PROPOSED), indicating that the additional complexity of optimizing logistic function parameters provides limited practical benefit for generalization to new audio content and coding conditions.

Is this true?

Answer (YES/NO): NO